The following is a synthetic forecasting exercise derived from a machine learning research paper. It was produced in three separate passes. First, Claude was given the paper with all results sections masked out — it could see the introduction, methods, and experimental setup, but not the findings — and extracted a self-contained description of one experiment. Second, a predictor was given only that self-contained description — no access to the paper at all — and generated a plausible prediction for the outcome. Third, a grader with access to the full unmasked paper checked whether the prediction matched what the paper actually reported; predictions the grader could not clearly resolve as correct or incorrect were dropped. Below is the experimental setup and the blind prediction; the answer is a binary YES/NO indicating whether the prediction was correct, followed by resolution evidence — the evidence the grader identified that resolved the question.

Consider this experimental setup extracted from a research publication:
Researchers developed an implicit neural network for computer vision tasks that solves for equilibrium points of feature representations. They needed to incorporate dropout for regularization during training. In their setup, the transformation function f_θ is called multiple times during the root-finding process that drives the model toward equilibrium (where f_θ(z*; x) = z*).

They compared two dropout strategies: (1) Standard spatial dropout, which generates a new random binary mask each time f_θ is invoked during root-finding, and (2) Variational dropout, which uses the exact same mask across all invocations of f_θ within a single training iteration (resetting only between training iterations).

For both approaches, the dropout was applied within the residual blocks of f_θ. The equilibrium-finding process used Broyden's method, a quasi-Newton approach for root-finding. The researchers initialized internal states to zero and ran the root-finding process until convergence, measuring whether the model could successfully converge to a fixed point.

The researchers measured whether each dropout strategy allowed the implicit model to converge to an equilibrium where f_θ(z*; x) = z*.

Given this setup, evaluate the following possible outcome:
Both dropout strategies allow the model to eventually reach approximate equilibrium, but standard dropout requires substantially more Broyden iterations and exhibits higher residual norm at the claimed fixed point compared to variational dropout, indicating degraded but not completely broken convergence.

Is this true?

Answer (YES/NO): NO